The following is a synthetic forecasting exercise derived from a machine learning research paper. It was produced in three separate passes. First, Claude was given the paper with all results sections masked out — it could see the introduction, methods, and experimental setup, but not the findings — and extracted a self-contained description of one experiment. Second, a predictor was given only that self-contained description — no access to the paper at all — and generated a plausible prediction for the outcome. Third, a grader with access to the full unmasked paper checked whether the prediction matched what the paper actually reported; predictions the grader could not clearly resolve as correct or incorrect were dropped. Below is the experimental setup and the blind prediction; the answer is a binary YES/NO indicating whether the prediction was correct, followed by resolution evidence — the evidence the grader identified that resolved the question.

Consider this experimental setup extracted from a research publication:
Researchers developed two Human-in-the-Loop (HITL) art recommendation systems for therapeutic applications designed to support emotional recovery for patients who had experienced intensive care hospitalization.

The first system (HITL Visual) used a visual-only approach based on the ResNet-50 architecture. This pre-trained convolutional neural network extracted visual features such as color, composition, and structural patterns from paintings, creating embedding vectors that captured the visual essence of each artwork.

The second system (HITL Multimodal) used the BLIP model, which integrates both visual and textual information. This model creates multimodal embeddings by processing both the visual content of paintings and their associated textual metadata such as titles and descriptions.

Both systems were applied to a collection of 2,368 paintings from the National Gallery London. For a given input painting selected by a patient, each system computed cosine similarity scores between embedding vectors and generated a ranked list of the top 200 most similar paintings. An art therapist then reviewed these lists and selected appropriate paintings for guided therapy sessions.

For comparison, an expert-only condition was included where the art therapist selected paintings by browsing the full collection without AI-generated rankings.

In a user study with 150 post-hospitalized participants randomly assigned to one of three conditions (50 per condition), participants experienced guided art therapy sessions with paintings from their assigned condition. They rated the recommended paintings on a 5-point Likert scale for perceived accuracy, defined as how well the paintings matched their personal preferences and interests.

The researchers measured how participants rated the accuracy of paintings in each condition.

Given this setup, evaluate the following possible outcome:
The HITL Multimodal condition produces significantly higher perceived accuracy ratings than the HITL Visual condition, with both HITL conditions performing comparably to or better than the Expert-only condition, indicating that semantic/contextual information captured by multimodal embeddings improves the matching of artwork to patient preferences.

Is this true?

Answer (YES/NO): NO